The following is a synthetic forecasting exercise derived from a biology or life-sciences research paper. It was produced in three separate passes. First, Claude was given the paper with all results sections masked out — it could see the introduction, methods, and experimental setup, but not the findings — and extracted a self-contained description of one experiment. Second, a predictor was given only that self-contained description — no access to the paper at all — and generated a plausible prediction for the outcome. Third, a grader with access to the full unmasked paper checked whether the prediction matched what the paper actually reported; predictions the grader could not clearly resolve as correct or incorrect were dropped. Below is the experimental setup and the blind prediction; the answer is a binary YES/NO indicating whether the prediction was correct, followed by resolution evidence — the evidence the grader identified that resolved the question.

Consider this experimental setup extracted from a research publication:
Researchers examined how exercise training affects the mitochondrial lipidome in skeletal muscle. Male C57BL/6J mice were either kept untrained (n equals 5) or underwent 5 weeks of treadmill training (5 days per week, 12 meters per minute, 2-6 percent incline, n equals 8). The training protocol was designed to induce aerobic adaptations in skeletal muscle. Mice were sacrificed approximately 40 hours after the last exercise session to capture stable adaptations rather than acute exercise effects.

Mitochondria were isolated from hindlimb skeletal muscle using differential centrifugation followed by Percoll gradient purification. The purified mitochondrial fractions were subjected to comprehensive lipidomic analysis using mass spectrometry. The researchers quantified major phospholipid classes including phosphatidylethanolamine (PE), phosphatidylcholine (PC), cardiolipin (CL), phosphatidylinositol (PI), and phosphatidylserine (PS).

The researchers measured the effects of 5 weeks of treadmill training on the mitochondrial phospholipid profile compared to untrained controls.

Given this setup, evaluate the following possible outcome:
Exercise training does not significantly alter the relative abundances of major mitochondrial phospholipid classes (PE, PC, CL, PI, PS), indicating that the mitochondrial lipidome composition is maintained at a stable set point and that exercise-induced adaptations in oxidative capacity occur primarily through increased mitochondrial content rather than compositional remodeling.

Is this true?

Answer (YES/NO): NO